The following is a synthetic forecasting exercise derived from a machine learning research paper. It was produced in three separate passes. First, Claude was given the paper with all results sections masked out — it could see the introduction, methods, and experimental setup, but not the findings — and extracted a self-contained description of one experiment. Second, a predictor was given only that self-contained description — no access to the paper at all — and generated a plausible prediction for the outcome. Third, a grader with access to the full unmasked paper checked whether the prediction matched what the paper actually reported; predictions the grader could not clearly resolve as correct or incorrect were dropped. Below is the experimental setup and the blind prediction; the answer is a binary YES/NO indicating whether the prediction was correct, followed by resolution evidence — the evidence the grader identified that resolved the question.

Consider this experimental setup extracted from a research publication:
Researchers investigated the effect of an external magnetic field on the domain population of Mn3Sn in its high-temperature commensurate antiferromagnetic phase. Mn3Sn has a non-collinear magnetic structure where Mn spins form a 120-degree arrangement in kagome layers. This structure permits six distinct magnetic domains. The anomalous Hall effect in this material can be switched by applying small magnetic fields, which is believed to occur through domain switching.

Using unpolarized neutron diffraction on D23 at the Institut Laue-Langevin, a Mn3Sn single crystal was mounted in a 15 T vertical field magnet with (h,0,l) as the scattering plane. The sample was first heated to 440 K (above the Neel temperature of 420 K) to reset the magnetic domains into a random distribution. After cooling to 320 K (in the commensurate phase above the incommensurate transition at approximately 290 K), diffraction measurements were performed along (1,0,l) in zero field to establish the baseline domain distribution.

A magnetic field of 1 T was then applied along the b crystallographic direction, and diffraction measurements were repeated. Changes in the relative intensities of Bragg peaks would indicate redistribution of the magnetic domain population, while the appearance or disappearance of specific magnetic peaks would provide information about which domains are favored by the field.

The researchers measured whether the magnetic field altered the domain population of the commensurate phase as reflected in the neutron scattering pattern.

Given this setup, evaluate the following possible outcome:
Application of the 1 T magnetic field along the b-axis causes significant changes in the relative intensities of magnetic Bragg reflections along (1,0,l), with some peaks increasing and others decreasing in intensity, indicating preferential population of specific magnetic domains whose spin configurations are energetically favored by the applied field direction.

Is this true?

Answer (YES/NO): YES